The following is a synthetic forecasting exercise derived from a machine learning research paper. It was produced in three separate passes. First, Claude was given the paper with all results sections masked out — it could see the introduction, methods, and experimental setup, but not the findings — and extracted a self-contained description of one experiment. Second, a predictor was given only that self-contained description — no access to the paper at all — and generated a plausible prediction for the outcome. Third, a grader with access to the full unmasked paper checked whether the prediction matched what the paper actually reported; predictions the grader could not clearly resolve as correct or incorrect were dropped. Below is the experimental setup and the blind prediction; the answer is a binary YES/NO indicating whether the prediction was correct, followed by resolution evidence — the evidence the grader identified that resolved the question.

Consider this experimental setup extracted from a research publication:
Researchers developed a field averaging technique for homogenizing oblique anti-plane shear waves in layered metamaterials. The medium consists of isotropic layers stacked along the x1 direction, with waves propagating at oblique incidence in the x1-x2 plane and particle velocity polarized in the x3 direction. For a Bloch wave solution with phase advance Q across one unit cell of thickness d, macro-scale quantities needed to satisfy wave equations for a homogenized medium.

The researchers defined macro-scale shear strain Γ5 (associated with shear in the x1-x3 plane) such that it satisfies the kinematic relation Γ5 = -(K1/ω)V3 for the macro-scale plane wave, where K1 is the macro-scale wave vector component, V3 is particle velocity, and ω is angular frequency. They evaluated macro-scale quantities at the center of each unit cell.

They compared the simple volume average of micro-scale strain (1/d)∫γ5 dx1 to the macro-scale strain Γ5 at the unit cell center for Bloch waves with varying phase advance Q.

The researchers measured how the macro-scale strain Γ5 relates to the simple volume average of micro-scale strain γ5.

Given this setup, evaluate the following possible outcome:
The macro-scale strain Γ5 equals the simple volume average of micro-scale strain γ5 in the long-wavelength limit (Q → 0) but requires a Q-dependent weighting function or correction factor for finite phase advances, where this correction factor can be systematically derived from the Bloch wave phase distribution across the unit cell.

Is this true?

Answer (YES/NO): YES